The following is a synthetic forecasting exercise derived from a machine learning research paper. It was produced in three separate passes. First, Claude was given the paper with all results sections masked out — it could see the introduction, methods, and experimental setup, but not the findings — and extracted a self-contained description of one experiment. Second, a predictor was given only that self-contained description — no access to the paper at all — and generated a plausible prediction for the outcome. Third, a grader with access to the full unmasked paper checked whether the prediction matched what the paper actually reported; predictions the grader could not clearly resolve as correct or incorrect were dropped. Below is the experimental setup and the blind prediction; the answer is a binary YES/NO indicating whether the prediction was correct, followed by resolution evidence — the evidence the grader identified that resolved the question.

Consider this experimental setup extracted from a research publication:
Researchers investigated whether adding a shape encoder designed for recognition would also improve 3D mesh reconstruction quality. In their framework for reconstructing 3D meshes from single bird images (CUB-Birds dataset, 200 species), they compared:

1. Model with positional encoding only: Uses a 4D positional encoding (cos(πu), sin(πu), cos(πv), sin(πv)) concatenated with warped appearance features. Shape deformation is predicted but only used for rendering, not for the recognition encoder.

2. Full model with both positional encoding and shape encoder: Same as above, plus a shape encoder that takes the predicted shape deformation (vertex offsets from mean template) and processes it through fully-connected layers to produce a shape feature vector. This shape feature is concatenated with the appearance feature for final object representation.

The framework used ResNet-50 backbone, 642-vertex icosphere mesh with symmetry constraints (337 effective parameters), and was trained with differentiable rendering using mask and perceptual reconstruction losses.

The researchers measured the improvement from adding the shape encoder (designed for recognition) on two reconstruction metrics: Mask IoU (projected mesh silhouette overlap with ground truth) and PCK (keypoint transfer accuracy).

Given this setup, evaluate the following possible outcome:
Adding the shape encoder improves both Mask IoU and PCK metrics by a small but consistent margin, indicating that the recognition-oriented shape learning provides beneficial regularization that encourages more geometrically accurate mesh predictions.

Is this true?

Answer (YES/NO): YES